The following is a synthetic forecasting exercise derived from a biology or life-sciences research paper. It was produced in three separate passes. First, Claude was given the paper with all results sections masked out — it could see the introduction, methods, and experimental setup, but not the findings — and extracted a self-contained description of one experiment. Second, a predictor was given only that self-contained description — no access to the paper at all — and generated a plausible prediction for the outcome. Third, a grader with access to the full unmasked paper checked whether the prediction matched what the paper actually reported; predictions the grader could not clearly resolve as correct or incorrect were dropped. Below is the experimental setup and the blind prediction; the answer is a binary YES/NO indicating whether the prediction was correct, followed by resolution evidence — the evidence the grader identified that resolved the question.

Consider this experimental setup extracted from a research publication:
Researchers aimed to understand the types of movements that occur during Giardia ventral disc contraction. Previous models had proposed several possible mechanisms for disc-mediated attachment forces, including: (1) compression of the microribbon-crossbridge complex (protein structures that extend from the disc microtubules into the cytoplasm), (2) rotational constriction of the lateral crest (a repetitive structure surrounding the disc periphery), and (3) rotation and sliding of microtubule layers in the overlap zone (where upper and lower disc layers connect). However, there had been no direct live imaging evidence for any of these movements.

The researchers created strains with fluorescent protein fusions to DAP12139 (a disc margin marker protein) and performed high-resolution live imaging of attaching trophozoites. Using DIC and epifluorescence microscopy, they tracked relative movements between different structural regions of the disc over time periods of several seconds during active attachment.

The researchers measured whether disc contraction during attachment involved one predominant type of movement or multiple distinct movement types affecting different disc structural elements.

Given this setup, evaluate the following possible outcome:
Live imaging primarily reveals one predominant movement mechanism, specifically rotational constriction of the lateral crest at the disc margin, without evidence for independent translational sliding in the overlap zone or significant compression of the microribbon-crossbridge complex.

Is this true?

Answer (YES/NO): NO